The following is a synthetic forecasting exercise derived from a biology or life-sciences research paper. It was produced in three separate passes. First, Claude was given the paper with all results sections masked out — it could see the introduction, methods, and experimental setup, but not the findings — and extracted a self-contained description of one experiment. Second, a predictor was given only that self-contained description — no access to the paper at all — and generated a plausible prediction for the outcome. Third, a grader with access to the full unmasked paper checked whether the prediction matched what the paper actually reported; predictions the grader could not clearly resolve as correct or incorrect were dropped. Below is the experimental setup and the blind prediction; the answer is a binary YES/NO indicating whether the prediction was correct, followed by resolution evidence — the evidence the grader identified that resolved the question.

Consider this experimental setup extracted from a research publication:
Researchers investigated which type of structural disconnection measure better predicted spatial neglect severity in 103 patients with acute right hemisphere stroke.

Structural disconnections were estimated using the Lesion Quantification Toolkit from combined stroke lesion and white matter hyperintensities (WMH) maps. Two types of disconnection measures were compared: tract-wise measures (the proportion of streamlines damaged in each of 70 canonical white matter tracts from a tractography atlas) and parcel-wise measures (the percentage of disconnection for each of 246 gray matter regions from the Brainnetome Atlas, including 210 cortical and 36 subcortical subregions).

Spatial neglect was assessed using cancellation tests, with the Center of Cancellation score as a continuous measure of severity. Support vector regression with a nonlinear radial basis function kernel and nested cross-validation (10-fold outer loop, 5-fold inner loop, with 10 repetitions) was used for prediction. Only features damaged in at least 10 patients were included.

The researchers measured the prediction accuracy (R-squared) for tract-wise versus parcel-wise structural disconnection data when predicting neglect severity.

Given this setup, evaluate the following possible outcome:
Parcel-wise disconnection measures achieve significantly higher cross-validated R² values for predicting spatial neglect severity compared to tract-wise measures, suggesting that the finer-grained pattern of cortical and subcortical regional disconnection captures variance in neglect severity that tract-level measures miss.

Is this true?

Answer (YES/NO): NO